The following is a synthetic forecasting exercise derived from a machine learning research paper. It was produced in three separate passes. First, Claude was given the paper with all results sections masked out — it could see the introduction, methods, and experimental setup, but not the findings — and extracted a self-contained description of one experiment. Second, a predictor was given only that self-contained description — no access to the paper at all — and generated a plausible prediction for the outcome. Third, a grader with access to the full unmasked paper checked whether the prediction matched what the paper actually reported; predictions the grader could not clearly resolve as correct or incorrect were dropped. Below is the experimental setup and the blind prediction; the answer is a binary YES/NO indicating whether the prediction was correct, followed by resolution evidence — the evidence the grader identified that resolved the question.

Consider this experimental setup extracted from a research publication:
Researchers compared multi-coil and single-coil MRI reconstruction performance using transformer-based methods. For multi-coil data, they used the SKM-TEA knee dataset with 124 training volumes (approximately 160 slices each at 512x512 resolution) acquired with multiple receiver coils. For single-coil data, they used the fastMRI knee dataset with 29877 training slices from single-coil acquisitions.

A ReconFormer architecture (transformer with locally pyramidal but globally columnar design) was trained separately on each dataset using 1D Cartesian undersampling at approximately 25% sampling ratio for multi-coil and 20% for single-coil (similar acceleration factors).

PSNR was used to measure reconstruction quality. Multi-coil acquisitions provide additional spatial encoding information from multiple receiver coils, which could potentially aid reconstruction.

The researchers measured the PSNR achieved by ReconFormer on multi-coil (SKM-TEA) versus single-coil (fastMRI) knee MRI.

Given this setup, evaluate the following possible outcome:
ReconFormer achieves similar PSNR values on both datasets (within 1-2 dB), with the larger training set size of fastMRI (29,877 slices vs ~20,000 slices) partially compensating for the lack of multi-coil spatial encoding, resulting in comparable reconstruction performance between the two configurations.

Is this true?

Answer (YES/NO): NO